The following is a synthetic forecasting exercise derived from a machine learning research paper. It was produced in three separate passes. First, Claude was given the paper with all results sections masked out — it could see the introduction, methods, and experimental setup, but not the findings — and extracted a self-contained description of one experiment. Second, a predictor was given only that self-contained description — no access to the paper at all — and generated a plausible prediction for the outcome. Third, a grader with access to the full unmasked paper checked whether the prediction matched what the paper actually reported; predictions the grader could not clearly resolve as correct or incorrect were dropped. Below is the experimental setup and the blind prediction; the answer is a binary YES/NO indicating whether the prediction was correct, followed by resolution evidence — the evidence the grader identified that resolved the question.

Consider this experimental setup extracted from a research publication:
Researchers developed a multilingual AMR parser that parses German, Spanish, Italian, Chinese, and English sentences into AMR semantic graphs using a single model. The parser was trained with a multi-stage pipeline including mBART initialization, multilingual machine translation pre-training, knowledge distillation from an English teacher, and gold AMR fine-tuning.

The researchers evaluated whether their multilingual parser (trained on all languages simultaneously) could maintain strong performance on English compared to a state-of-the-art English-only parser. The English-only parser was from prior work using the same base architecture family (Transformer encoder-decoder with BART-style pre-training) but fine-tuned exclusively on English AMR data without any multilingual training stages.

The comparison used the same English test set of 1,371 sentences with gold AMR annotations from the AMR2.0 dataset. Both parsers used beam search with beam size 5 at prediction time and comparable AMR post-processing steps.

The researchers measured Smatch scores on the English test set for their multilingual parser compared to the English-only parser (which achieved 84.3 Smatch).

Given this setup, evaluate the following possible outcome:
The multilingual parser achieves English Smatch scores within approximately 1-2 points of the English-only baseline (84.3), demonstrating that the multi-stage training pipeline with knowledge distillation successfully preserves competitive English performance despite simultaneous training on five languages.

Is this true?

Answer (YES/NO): YES